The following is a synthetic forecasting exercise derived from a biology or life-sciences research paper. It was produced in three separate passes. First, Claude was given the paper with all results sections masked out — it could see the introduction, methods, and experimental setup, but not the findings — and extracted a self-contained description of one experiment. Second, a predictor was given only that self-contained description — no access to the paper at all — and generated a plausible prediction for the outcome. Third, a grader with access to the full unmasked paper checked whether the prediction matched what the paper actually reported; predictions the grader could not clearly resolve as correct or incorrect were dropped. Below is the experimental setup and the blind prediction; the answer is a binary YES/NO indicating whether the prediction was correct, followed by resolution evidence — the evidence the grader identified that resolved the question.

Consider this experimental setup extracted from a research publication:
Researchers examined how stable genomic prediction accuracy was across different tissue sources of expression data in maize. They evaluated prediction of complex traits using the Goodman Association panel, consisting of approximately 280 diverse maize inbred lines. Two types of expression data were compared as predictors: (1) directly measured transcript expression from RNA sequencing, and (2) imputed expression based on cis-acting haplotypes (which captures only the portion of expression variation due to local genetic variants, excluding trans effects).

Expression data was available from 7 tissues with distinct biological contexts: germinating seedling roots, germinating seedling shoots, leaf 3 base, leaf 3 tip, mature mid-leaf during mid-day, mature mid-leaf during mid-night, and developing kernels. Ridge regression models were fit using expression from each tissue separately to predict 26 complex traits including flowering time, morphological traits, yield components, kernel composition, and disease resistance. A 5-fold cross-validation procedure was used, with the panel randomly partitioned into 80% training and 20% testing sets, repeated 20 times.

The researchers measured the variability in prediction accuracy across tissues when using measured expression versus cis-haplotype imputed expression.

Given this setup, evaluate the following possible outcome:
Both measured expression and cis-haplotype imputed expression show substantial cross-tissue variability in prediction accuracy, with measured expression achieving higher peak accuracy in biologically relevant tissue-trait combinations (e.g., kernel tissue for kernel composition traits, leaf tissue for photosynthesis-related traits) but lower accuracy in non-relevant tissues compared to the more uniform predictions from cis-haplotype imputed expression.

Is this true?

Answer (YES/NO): NO